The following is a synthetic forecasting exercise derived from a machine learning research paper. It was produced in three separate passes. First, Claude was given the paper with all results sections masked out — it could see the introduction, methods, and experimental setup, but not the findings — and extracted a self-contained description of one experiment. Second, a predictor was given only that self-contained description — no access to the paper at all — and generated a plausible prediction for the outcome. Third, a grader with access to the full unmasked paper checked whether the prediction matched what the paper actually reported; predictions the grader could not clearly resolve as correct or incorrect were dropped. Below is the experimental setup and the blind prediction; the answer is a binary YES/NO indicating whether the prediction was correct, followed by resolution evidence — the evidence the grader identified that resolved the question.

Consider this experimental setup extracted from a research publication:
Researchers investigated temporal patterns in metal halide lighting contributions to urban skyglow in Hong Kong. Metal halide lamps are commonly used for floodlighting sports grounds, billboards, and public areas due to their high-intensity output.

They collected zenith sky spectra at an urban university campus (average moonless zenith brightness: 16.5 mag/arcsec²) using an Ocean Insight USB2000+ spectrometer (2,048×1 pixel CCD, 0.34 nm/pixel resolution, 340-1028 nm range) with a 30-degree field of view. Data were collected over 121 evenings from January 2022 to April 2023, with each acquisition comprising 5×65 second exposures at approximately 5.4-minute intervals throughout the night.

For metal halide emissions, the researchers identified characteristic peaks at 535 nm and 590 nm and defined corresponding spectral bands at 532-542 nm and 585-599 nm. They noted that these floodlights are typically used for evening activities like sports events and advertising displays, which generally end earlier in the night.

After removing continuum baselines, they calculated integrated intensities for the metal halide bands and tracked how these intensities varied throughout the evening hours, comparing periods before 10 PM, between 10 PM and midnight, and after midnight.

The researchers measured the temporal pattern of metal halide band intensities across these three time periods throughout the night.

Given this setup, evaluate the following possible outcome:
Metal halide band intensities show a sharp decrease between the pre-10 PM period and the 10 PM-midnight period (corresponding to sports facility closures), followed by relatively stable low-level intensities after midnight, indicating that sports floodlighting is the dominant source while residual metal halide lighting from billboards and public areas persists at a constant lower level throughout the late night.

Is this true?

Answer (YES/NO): NO